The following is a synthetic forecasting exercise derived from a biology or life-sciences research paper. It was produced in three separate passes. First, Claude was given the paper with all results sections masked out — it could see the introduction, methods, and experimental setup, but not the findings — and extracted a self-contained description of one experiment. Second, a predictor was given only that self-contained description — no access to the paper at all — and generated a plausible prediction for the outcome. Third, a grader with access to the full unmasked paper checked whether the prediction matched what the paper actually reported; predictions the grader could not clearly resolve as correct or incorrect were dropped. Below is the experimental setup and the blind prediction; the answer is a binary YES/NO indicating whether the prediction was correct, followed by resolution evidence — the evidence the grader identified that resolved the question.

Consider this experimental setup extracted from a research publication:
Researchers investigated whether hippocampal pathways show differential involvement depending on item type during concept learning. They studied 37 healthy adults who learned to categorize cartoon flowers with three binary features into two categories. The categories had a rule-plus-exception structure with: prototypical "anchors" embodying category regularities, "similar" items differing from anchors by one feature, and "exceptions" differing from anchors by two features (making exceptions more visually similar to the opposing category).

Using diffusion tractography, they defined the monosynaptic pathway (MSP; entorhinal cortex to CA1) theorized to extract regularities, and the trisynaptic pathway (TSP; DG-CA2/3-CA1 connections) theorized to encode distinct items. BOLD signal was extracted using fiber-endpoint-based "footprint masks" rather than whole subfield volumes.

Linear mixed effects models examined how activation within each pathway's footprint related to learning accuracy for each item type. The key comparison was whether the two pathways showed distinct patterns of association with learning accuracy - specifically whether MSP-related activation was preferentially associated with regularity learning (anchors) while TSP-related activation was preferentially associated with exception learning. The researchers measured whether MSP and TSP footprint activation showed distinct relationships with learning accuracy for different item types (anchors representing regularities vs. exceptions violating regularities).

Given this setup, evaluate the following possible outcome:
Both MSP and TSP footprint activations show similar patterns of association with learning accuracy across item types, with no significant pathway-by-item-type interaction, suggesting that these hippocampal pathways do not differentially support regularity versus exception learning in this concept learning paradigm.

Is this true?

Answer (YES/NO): NO